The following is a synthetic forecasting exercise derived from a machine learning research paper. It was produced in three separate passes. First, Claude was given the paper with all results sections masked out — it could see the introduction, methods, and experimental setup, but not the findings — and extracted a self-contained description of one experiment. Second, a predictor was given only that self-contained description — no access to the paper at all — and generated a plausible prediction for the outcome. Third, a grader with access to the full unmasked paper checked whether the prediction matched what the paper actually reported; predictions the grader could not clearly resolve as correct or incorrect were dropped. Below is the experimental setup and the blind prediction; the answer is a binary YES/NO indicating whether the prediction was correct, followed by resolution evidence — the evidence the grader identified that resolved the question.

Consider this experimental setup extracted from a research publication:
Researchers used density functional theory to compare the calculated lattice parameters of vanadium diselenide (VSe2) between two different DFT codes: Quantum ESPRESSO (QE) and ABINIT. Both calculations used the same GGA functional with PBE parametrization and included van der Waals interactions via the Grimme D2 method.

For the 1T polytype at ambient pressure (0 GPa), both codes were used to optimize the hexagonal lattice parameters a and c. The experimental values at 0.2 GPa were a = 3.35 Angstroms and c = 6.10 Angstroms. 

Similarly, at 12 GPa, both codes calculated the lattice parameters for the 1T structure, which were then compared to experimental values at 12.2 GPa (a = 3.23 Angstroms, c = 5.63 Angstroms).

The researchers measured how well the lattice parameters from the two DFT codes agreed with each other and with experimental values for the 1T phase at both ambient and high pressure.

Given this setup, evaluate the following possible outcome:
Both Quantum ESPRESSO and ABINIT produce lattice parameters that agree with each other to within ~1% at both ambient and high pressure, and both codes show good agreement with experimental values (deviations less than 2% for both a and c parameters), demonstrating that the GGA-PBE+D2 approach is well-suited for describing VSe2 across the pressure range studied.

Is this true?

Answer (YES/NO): NO